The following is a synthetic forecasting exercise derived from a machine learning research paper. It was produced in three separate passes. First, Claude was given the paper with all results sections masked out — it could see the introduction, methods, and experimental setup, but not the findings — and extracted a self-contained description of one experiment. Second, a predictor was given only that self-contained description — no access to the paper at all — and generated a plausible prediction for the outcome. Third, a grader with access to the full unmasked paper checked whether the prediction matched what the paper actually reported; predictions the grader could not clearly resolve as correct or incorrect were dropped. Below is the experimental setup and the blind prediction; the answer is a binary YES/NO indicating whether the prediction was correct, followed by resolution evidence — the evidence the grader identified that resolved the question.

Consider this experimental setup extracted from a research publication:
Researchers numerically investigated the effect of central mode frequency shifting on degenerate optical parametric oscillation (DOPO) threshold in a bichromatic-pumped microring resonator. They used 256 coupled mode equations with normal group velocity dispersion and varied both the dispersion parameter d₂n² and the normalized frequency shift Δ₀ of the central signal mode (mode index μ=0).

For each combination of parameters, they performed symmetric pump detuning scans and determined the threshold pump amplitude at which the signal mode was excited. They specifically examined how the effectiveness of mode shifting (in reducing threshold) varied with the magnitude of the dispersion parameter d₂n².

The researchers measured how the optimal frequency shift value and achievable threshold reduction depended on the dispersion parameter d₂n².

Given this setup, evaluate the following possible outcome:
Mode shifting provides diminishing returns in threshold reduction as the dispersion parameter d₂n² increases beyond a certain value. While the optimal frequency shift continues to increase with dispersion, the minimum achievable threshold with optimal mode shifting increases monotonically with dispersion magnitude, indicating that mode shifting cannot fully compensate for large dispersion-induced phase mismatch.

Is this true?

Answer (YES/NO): NO